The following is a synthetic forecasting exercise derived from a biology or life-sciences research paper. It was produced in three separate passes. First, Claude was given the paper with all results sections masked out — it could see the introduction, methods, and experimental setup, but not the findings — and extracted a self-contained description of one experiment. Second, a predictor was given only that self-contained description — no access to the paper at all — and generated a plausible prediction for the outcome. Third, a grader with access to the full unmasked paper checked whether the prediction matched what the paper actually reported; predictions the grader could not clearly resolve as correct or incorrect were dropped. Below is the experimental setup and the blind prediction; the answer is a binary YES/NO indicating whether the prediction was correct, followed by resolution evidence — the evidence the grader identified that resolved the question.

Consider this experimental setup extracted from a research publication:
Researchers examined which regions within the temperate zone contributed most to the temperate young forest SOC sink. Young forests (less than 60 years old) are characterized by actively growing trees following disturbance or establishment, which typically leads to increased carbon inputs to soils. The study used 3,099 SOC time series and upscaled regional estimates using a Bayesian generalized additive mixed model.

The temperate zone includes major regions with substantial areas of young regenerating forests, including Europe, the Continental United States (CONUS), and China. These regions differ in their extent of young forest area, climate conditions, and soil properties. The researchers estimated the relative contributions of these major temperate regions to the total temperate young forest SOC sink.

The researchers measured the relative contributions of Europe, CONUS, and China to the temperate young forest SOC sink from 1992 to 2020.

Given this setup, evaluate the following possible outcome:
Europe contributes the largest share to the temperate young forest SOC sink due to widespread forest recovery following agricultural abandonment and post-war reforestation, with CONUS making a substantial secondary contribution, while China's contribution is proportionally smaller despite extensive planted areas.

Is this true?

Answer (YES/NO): NO